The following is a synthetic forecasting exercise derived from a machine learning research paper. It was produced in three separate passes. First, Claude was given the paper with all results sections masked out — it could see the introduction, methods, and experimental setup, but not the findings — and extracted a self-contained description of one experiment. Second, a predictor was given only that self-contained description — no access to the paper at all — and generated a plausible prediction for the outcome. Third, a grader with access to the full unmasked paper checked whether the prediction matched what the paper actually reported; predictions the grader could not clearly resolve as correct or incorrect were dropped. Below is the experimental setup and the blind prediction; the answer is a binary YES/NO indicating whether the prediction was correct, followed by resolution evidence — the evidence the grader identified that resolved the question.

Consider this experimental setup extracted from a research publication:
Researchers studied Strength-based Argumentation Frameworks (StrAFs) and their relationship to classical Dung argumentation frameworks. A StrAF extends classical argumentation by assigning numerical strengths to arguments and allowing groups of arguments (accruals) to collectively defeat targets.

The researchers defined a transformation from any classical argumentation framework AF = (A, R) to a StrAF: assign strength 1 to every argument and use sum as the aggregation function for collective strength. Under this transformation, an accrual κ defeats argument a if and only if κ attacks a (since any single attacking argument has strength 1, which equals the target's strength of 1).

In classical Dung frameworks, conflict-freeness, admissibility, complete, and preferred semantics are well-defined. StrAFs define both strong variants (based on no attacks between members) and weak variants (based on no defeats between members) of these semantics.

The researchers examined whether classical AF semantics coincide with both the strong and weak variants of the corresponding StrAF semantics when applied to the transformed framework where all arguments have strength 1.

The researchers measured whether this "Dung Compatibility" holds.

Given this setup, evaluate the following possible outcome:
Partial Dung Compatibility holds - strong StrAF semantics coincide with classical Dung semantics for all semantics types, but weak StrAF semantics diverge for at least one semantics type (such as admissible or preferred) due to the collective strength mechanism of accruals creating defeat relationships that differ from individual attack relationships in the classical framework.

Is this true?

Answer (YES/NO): NO